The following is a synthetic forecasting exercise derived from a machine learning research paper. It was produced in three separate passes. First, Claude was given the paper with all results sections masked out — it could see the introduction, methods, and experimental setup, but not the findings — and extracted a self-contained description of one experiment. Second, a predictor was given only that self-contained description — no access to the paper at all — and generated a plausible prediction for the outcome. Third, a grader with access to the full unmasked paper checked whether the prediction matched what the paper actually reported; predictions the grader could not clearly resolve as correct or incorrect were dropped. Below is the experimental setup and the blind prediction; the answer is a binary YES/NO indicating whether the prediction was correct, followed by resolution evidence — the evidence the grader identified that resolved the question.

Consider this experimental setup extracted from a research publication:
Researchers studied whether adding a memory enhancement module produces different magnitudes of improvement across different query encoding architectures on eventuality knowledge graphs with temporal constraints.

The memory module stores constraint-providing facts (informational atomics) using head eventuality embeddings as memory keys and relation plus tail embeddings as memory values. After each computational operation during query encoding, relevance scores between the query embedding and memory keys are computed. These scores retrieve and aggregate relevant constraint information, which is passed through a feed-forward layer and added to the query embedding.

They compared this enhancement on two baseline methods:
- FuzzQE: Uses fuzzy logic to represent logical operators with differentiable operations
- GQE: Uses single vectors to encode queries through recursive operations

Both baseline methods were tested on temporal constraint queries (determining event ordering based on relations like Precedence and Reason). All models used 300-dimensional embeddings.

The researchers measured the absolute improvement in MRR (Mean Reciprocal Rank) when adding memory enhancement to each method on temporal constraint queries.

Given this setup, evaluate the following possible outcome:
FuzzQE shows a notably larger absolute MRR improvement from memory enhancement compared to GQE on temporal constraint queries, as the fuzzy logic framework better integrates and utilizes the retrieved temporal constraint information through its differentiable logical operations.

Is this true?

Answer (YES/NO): YES